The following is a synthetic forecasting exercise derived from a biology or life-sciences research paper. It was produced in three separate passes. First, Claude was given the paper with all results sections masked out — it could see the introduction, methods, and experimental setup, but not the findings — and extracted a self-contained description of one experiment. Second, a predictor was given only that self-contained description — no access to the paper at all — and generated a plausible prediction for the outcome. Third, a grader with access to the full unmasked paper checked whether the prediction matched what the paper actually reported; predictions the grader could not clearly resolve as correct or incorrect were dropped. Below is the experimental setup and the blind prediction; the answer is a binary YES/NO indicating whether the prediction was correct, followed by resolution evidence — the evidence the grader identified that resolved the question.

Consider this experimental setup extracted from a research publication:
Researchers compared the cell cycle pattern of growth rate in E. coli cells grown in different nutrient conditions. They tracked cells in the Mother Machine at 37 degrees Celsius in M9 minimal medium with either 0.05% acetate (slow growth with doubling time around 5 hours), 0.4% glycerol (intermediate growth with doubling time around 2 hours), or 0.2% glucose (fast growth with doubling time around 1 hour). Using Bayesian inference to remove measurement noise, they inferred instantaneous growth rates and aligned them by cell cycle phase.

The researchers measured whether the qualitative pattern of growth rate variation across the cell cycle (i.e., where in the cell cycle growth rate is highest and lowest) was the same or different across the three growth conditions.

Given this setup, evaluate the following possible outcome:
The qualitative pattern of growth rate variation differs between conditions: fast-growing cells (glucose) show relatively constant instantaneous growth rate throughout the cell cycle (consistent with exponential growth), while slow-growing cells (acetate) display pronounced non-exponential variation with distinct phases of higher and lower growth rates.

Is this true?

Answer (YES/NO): NO